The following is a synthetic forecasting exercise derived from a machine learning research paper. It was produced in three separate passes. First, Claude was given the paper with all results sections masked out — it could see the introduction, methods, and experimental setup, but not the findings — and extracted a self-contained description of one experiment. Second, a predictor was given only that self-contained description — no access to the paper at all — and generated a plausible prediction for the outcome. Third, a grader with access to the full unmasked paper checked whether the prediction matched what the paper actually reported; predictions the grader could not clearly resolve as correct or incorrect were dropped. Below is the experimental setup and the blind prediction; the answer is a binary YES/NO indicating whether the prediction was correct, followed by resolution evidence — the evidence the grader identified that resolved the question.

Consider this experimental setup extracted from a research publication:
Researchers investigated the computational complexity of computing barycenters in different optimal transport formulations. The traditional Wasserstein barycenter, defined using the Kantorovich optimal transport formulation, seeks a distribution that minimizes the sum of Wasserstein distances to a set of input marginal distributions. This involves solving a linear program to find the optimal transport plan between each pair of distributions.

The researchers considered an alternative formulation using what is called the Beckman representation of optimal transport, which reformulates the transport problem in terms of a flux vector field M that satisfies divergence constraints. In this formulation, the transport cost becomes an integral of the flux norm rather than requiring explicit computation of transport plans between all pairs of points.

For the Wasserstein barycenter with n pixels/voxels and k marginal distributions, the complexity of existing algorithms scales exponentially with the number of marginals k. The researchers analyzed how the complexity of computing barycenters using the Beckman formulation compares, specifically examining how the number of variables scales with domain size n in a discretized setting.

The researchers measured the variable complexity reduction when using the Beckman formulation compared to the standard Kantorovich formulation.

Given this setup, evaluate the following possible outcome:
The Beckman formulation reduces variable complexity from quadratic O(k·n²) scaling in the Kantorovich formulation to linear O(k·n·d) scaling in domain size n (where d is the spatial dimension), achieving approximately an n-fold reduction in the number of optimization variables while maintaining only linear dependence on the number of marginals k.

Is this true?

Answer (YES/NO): NO